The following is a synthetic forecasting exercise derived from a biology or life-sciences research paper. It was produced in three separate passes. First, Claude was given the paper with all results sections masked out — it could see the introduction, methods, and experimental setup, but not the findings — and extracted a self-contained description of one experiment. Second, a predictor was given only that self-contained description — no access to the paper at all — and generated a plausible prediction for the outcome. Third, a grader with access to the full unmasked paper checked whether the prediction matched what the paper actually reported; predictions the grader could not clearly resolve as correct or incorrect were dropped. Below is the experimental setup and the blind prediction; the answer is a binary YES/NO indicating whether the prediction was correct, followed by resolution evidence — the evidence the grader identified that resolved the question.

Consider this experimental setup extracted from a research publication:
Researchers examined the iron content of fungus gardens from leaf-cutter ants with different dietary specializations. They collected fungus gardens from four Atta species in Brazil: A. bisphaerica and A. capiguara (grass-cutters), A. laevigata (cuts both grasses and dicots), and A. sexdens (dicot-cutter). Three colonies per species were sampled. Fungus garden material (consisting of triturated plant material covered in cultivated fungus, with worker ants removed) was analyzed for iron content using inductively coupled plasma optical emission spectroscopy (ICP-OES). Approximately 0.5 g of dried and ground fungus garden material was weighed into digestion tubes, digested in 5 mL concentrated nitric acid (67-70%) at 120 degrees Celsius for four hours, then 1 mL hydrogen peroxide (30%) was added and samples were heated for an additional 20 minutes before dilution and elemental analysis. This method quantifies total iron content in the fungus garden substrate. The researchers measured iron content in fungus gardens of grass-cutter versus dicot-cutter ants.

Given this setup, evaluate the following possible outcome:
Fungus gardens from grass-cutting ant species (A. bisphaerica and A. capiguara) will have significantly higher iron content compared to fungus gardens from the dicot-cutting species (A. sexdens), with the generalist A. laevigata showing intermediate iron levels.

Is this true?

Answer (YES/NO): NO